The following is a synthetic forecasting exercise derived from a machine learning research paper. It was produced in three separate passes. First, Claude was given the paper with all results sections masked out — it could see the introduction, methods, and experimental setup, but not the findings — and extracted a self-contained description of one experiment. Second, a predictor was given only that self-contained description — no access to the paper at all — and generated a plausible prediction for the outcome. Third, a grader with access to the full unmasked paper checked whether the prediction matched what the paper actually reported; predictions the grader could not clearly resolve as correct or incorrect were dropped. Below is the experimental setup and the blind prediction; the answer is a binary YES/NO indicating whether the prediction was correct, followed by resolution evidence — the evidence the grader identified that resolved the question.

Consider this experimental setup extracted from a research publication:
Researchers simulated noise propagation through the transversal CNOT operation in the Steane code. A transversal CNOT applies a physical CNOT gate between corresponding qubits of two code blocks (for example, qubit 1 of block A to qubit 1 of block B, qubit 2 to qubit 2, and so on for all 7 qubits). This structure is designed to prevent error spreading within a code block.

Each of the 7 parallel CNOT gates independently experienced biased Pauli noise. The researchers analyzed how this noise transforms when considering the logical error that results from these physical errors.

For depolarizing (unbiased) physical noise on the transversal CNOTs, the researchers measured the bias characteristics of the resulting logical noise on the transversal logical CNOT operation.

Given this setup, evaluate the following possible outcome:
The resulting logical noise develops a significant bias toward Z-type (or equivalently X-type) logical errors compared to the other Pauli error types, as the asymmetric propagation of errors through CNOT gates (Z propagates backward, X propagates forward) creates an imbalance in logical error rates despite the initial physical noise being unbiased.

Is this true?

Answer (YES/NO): YES